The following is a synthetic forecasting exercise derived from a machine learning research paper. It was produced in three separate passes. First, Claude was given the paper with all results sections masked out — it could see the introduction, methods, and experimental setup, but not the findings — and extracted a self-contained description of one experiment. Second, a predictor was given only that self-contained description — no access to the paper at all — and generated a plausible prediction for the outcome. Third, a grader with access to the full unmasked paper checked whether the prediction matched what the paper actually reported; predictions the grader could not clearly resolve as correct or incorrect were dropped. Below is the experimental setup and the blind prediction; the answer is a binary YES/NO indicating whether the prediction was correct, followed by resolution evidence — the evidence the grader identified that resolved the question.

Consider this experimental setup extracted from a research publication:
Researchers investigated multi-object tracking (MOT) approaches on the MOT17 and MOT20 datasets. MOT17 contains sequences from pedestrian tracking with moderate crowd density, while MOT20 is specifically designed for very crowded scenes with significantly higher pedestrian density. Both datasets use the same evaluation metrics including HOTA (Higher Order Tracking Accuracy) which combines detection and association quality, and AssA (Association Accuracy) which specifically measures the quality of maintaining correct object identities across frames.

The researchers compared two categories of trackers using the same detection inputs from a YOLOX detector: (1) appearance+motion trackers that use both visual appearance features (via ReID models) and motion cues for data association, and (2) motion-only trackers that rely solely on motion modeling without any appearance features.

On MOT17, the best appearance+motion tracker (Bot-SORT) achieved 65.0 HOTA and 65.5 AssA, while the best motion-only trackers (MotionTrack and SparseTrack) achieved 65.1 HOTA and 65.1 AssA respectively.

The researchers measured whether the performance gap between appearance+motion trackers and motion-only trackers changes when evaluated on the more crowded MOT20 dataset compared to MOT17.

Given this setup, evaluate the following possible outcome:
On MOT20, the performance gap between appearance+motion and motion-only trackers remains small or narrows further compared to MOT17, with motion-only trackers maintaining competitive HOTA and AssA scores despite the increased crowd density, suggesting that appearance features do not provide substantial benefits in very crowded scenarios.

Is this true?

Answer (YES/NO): NO